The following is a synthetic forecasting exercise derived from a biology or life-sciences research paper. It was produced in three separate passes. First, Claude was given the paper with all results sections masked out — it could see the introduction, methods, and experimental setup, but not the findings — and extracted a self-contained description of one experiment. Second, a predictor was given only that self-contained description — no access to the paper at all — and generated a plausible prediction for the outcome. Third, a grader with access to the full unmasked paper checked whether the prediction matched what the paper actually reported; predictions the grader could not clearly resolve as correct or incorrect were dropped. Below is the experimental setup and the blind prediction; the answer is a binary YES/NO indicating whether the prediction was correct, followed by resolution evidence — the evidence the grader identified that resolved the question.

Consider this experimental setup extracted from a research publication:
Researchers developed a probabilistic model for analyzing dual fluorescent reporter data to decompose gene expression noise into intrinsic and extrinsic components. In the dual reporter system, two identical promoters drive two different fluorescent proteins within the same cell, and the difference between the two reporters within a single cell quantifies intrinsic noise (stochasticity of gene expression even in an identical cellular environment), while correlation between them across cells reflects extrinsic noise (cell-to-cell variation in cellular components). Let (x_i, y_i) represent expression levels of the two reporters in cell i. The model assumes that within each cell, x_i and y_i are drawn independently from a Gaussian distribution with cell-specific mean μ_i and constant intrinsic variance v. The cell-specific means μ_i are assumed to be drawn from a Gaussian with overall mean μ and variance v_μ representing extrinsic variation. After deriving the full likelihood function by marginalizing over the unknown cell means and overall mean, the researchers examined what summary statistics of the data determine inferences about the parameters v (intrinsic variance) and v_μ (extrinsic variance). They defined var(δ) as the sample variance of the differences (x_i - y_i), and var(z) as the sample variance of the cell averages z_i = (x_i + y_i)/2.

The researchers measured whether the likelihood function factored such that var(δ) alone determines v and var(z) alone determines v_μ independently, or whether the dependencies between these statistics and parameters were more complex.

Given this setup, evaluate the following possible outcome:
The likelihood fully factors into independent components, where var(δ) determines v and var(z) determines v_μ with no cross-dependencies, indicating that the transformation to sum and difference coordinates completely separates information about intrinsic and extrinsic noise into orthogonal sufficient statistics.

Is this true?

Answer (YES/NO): NO